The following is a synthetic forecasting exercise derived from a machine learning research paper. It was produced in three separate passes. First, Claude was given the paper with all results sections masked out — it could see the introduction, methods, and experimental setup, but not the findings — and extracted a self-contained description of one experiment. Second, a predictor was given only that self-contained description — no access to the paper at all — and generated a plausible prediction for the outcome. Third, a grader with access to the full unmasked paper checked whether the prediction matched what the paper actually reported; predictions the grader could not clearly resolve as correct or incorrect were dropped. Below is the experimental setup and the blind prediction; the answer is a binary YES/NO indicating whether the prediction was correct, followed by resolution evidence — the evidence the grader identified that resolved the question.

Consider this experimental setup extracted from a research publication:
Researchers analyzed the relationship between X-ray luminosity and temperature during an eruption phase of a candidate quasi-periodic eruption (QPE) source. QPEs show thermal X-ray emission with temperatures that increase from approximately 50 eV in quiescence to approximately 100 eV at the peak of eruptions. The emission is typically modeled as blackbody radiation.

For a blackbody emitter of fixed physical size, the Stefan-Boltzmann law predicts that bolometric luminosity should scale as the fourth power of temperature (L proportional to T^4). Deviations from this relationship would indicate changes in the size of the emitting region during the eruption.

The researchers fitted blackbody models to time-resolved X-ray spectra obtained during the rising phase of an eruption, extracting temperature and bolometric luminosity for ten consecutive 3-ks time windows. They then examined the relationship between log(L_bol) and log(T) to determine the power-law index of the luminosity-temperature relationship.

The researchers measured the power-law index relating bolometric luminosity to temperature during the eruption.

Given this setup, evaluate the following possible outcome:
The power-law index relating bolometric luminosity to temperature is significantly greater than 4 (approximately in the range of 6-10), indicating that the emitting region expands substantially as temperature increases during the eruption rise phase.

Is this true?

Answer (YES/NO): NO